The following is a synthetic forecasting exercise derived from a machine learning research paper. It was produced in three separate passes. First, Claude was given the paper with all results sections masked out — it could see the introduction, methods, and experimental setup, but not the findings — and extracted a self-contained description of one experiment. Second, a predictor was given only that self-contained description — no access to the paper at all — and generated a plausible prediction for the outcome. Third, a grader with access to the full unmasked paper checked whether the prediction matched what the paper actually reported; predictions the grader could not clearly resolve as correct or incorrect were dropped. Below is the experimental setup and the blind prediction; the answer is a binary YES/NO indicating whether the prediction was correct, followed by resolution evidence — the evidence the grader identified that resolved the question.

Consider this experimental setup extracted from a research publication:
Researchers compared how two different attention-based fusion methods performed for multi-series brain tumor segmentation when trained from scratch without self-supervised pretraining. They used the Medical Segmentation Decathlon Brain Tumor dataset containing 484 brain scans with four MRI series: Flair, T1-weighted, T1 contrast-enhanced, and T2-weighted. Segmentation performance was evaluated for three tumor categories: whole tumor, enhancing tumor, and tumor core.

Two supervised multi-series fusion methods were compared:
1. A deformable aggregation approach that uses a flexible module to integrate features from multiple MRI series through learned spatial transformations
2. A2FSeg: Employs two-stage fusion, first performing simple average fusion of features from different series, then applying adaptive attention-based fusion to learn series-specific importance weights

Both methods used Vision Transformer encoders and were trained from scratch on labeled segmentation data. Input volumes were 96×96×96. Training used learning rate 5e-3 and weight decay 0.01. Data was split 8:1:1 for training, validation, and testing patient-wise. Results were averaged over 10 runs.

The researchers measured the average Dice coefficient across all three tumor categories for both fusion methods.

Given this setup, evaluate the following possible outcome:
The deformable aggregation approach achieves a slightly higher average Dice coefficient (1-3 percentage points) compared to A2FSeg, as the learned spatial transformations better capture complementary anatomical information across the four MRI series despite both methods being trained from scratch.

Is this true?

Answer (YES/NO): NO